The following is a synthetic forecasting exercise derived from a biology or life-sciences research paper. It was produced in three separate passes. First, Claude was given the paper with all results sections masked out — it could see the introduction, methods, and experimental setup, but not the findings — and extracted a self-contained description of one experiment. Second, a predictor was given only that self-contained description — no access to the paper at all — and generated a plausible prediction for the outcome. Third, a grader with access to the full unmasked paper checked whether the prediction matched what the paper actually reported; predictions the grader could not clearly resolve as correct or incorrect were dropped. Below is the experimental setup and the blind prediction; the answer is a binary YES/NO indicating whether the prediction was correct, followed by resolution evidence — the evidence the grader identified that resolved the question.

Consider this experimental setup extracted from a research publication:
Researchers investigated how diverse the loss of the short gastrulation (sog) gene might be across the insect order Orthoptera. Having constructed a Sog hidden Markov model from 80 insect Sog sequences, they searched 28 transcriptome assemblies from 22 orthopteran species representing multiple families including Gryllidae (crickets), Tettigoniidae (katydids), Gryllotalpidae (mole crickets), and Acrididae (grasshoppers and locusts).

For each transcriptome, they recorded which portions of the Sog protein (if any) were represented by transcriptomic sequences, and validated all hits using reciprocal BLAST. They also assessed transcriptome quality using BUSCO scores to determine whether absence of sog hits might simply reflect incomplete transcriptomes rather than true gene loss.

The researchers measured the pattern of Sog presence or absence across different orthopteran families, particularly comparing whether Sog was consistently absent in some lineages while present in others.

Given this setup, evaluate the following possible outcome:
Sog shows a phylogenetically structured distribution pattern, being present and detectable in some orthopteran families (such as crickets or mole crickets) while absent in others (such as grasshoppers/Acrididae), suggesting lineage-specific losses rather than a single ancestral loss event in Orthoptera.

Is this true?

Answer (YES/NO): NO